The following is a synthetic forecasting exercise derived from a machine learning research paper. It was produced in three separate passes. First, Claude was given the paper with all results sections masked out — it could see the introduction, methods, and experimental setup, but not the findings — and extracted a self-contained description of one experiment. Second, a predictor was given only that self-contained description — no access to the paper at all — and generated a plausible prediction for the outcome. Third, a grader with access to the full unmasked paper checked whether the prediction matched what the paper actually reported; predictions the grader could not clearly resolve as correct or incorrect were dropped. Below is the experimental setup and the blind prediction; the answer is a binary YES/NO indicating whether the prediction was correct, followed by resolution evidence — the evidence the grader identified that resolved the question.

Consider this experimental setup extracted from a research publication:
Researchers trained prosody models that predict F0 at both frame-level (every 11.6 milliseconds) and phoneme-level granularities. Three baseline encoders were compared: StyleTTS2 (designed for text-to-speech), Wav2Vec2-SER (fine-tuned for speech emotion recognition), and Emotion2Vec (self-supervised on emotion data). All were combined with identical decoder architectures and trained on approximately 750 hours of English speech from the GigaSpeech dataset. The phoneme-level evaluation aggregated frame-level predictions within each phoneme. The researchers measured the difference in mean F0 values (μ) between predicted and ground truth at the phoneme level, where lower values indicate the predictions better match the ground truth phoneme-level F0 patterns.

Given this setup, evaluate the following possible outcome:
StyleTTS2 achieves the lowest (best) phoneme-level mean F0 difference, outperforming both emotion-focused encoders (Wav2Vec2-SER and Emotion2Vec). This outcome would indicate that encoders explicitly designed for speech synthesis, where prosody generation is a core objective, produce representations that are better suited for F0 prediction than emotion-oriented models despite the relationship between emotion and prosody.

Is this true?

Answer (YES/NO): NO